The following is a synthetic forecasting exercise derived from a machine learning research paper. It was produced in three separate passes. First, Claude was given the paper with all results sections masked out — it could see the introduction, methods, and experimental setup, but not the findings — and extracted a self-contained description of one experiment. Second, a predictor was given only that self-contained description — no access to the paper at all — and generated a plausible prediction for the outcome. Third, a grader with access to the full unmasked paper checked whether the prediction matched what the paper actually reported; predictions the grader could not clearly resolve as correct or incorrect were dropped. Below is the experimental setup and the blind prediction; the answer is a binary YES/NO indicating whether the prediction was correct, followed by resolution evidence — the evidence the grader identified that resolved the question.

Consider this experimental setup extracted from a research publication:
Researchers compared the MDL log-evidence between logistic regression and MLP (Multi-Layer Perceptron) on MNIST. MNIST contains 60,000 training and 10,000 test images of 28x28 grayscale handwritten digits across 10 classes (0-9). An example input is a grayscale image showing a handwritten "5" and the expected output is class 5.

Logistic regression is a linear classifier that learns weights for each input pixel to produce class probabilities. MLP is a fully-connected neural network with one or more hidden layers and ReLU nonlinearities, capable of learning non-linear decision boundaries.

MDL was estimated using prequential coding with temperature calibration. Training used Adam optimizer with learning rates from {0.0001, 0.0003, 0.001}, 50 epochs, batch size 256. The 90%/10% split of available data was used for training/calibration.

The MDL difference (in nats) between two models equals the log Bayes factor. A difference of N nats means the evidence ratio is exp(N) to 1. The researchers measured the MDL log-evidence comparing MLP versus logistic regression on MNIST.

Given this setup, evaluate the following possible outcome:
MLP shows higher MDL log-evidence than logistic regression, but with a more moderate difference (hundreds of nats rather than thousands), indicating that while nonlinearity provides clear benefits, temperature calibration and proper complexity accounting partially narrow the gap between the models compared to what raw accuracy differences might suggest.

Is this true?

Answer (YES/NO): NO